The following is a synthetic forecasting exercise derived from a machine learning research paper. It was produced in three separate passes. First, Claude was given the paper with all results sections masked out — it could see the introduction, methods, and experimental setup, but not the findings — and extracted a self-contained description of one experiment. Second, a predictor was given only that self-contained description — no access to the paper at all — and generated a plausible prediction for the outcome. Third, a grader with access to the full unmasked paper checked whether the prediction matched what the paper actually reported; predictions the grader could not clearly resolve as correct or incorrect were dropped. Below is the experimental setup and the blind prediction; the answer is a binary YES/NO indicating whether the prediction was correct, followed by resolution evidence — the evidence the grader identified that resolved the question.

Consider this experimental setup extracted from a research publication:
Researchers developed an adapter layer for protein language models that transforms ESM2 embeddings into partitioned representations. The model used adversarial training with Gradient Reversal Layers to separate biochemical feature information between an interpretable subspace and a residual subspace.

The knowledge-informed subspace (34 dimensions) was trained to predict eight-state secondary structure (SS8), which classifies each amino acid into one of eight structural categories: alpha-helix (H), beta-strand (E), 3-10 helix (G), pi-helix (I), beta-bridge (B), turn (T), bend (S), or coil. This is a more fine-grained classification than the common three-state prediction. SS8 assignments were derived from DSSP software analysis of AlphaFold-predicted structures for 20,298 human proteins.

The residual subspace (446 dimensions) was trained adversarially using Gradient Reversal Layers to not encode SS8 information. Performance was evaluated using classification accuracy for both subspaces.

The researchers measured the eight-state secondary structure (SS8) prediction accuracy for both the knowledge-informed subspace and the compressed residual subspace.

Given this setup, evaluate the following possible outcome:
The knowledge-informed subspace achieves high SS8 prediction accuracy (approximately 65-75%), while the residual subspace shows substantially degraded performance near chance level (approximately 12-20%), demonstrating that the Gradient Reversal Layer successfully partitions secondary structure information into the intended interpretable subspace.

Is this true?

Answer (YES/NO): NO